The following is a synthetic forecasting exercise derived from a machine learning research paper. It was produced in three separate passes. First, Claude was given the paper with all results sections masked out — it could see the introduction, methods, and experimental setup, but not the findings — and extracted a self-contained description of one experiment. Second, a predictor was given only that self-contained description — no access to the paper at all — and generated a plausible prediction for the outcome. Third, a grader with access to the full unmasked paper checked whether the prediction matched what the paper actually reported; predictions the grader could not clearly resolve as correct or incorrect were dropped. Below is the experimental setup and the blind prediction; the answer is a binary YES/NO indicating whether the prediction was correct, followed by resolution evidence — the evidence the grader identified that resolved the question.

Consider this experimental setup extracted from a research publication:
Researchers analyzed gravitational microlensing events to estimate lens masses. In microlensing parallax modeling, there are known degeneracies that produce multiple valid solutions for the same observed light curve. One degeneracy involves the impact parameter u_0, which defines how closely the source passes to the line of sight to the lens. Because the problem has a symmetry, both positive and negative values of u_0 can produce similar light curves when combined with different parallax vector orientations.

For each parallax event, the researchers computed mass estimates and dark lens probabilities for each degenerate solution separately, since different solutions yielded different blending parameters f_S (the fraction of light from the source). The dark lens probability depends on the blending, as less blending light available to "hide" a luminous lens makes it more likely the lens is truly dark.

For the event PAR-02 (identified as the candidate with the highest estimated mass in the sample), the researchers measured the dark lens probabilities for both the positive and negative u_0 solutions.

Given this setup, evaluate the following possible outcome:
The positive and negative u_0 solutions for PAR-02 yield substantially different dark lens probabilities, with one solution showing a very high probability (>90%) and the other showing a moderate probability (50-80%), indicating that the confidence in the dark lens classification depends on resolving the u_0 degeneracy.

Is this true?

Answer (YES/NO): NO